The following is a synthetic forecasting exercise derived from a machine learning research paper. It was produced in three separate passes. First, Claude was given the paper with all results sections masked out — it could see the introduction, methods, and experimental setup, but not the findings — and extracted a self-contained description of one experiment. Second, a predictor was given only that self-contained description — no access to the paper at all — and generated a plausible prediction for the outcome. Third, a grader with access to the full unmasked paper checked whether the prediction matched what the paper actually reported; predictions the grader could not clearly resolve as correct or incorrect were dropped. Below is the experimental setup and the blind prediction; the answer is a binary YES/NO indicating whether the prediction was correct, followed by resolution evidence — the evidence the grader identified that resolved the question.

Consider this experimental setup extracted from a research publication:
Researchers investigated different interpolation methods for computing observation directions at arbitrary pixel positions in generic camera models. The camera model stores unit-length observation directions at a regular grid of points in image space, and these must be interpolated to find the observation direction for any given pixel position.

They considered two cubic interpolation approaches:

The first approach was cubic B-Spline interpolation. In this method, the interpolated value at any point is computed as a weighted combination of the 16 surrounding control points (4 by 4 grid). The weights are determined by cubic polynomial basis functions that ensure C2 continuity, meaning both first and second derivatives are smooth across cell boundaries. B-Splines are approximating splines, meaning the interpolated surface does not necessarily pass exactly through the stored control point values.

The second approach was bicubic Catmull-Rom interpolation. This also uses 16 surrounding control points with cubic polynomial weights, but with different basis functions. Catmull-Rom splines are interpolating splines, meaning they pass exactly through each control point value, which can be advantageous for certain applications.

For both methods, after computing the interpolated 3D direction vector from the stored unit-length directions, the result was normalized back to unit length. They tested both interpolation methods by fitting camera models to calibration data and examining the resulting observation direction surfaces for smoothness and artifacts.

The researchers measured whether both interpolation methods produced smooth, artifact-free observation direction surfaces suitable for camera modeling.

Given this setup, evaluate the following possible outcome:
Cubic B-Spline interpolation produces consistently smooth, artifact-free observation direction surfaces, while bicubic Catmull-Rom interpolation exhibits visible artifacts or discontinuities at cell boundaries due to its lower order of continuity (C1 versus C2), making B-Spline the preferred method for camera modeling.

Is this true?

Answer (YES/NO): NO